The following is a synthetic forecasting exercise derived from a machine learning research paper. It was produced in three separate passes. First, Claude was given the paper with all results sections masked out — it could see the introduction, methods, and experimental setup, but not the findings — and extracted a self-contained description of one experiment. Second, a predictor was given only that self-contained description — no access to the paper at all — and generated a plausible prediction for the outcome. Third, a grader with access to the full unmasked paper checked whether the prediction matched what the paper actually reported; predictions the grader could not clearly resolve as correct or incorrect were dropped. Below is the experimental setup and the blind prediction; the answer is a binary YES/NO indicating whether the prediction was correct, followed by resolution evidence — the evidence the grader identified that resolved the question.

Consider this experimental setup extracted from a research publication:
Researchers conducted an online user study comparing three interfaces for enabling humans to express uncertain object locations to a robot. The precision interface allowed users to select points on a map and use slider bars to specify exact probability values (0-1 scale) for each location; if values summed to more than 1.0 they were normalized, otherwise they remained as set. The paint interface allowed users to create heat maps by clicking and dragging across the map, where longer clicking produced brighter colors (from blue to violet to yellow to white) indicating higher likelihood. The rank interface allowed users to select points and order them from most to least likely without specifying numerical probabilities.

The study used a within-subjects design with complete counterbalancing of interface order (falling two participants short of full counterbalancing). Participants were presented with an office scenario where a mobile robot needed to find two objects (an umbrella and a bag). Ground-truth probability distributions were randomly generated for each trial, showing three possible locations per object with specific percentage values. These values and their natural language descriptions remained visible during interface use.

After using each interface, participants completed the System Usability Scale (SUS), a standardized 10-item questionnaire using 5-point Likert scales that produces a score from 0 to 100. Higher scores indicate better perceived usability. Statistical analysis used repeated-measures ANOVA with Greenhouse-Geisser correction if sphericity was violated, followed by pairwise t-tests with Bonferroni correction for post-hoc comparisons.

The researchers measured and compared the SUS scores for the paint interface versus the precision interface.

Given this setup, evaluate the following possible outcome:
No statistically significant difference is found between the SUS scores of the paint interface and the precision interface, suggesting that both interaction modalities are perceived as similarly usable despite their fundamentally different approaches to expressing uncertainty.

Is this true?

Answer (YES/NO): YES